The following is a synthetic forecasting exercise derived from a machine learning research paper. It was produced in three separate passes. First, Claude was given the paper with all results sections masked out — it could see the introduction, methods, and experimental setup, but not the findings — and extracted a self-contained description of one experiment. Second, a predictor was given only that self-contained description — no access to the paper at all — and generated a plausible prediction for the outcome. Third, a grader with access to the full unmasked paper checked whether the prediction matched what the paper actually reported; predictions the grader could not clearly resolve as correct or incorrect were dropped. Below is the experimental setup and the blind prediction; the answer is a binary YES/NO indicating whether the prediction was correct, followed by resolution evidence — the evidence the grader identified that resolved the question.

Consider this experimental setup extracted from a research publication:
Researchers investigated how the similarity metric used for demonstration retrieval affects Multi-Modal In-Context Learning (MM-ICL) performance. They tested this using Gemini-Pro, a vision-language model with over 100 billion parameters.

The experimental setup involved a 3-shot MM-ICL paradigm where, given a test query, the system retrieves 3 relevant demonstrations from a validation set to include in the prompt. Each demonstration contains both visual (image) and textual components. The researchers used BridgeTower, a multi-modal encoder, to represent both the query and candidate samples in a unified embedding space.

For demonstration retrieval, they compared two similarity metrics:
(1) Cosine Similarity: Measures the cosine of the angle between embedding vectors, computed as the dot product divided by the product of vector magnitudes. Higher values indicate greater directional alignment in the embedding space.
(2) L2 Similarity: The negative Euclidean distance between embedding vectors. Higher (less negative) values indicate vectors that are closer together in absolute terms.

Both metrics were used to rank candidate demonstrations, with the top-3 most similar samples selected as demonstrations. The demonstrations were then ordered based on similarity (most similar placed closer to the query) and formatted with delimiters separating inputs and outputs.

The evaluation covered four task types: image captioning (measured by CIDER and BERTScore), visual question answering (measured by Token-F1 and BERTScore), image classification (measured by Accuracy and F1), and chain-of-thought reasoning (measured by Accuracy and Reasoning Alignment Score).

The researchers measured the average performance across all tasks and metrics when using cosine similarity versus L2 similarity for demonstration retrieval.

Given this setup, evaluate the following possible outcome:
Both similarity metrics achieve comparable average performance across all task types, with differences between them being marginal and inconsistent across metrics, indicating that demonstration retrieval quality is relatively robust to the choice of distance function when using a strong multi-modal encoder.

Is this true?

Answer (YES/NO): NO